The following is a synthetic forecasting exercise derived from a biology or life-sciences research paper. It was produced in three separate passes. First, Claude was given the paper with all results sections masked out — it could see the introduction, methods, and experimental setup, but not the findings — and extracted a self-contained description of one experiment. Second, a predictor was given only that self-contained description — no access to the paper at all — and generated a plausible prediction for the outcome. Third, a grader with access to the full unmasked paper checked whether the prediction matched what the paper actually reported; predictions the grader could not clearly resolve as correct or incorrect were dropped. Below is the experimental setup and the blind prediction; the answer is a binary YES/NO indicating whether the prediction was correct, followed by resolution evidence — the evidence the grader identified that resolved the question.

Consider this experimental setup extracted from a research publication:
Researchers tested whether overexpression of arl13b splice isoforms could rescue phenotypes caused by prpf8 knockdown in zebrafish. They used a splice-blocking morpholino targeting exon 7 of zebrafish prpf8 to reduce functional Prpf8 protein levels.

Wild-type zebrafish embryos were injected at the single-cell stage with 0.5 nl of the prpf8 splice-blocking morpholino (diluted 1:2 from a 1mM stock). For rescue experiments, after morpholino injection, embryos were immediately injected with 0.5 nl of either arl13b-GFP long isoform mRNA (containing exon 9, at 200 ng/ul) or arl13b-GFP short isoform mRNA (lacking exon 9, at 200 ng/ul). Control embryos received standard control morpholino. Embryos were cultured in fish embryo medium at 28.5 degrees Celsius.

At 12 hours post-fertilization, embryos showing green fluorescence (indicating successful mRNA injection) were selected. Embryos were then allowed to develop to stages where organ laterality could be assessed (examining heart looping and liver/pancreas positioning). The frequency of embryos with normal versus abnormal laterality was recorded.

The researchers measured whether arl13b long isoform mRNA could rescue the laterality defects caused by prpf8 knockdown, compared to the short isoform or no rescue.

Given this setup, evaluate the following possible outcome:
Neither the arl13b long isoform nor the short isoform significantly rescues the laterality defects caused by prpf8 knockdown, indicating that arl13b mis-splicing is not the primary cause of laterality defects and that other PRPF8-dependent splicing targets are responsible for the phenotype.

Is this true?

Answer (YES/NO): NO